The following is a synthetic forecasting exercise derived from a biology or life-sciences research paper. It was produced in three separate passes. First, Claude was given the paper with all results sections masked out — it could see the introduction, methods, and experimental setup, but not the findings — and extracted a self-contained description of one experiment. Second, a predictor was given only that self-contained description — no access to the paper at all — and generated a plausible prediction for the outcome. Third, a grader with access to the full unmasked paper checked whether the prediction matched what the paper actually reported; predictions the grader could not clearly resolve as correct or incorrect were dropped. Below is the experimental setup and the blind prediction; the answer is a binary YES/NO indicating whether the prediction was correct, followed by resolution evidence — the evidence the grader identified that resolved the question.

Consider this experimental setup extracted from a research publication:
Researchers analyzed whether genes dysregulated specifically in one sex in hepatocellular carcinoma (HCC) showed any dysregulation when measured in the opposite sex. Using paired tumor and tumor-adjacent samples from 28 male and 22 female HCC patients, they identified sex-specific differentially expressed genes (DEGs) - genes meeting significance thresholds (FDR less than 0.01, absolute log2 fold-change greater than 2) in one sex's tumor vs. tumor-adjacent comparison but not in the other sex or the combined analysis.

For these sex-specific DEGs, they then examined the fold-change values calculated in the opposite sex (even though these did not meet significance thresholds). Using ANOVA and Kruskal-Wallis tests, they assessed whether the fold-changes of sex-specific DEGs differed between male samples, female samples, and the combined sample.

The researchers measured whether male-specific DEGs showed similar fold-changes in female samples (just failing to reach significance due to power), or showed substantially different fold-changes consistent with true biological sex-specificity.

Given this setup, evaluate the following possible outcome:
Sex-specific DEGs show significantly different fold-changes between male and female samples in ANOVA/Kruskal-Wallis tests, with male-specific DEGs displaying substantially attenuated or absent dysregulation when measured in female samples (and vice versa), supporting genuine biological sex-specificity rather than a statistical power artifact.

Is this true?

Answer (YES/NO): YES